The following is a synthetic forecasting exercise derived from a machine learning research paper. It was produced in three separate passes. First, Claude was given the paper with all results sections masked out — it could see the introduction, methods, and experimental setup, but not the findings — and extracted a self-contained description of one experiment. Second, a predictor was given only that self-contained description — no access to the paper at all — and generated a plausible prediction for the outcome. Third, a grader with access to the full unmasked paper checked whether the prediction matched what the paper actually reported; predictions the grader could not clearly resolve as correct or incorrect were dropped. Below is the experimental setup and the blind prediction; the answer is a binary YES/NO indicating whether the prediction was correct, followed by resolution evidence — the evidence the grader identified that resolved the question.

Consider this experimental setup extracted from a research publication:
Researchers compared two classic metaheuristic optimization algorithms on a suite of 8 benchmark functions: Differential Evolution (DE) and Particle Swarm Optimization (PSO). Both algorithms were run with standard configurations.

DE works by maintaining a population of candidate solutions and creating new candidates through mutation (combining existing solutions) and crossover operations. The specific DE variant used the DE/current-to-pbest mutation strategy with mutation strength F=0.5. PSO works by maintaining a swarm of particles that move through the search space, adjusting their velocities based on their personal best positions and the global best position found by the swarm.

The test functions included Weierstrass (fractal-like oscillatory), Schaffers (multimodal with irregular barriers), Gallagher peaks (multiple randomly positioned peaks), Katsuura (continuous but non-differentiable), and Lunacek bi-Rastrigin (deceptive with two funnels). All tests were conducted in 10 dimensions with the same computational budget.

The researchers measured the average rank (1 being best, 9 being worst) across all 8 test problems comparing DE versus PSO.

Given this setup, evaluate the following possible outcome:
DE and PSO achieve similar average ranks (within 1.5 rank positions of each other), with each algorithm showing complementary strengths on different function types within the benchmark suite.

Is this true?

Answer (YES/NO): NO